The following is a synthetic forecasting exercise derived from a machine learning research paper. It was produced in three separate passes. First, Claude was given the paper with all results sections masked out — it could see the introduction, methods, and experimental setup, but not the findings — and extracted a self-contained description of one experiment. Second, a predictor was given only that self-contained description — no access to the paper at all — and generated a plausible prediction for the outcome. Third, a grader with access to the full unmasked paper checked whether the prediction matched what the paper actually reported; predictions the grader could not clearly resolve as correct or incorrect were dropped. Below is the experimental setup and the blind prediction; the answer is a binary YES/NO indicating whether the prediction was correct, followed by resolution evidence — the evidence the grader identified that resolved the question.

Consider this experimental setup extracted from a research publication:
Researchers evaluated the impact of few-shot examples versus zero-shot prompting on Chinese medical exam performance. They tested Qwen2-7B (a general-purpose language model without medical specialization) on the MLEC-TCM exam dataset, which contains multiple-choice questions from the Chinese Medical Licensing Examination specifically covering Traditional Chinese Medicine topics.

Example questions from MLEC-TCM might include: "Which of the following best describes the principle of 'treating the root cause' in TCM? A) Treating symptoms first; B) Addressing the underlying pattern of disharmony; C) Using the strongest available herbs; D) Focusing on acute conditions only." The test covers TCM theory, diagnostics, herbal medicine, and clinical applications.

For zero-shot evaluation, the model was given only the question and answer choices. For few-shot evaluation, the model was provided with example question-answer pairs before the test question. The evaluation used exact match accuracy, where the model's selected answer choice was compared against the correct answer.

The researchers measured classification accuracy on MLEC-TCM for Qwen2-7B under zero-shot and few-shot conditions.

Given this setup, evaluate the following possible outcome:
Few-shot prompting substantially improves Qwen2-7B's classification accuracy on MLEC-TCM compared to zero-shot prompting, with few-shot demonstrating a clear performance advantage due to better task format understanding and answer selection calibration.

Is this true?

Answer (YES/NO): NO